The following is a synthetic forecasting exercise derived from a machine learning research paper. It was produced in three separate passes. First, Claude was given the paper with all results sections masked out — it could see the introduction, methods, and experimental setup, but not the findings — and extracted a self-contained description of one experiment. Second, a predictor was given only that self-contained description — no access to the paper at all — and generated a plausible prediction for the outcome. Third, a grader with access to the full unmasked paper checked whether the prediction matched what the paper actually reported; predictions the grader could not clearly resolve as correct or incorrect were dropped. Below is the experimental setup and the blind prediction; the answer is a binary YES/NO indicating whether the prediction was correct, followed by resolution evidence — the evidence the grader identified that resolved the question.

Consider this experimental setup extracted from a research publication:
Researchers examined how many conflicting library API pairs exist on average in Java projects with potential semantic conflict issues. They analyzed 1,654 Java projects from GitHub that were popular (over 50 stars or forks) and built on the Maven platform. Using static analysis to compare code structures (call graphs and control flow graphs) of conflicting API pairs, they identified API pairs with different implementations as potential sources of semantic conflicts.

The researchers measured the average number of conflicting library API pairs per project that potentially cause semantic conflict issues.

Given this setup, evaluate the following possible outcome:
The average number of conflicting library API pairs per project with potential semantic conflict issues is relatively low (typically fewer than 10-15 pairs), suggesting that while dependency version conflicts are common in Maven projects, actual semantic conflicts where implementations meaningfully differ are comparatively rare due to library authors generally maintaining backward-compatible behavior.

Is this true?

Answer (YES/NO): NO